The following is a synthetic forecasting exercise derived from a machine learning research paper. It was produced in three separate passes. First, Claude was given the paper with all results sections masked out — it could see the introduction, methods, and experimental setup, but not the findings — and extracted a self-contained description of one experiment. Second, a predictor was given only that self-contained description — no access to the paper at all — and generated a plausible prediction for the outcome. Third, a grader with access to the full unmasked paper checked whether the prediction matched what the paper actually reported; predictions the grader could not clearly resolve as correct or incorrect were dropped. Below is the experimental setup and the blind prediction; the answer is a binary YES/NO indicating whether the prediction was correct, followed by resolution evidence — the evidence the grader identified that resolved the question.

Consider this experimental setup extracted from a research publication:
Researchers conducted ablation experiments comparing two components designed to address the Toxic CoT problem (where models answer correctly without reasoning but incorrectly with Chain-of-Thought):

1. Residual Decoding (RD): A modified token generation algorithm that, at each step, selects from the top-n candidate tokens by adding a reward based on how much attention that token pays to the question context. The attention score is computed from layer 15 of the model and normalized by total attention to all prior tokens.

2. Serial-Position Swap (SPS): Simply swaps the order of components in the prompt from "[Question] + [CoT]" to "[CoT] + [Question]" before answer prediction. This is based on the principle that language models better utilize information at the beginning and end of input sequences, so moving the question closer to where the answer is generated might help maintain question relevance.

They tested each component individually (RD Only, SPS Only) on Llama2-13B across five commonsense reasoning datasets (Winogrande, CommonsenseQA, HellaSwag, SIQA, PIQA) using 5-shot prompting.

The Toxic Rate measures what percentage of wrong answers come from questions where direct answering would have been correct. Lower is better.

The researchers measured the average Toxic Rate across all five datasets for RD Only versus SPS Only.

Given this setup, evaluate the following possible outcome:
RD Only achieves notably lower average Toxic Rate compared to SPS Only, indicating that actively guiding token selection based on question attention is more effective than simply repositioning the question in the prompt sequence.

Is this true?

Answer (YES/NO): NO